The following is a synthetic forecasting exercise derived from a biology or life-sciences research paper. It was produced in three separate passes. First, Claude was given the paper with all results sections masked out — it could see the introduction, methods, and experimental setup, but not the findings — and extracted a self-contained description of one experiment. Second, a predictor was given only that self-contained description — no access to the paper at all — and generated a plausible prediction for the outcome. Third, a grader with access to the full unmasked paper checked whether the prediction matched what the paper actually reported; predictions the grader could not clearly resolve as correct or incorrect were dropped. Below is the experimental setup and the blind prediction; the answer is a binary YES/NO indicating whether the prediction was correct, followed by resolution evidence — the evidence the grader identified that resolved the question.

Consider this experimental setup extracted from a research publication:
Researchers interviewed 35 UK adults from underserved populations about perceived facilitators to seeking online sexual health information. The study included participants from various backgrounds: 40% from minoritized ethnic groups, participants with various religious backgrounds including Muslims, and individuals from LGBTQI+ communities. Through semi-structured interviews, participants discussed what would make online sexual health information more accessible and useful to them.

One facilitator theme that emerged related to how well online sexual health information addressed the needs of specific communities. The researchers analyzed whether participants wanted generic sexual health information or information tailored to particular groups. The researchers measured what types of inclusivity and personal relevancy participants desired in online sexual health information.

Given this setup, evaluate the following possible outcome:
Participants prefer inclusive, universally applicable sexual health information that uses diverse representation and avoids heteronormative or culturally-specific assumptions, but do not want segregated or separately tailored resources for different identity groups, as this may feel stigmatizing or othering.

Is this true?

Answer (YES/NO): NO